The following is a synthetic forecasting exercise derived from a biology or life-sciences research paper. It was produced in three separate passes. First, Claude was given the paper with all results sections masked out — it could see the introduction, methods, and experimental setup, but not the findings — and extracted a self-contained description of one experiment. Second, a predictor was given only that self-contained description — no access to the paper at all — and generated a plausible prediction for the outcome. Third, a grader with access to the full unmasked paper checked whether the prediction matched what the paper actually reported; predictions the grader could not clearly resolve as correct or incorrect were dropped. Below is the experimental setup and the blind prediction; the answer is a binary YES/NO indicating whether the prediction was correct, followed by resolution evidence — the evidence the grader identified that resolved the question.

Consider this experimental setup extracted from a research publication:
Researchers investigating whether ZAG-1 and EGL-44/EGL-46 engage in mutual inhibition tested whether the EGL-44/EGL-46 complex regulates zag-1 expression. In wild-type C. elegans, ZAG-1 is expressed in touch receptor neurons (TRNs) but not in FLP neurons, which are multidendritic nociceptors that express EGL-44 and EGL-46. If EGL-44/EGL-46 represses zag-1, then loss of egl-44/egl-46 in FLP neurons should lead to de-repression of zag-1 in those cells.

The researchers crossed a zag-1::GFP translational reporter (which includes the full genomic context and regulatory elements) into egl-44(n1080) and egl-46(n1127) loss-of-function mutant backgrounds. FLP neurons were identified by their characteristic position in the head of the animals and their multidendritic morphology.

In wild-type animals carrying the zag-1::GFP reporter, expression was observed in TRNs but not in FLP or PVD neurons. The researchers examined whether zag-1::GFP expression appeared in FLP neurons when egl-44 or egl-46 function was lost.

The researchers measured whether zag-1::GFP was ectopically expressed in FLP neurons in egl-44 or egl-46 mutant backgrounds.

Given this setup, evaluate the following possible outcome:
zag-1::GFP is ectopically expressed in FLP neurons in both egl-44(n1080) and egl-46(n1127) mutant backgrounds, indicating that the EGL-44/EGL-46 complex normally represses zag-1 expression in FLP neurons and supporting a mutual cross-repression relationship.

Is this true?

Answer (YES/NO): YES